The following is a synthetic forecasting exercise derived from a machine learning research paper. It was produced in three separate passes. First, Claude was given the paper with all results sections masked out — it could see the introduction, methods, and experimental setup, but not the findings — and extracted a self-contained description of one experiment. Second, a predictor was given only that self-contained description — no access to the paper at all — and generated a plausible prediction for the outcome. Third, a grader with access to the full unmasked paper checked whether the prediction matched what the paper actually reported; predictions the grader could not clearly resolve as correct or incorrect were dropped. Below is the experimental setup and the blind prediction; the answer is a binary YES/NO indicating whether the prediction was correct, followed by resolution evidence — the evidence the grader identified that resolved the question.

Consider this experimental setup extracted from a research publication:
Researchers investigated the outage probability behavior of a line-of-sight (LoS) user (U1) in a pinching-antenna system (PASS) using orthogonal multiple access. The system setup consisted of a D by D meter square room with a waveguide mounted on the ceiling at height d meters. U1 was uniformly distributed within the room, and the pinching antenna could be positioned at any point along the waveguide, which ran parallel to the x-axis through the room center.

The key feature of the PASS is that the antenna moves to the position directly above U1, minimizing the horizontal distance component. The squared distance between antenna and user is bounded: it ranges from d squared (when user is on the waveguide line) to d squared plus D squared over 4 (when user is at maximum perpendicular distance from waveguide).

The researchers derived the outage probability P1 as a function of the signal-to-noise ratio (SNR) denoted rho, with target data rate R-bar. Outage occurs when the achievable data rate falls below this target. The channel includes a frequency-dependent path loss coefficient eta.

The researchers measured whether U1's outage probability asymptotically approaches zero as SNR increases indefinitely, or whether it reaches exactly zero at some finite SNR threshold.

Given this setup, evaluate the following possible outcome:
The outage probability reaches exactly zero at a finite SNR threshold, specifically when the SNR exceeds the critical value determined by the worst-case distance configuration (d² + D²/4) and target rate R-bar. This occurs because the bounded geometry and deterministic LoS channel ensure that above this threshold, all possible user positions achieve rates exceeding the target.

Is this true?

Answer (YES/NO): YES